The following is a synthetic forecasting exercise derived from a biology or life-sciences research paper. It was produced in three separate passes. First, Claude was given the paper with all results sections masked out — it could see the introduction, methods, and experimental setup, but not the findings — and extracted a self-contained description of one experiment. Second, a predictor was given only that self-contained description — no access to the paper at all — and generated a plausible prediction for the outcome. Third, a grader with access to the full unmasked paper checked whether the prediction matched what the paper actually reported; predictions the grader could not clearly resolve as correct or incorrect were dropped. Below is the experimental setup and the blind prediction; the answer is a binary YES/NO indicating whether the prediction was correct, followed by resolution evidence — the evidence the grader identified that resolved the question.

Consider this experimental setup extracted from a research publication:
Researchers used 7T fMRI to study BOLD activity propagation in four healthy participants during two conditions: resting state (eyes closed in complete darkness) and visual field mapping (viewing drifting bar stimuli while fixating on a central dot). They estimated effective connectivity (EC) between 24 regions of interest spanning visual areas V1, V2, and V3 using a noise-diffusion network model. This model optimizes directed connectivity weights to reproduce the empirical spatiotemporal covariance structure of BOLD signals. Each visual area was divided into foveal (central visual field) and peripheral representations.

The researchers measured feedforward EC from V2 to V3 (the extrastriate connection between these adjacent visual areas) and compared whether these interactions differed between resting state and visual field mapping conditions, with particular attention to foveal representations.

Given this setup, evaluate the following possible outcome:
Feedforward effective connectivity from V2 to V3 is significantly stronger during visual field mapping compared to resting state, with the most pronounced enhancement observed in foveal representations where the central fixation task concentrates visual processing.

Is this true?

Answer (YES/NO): NO